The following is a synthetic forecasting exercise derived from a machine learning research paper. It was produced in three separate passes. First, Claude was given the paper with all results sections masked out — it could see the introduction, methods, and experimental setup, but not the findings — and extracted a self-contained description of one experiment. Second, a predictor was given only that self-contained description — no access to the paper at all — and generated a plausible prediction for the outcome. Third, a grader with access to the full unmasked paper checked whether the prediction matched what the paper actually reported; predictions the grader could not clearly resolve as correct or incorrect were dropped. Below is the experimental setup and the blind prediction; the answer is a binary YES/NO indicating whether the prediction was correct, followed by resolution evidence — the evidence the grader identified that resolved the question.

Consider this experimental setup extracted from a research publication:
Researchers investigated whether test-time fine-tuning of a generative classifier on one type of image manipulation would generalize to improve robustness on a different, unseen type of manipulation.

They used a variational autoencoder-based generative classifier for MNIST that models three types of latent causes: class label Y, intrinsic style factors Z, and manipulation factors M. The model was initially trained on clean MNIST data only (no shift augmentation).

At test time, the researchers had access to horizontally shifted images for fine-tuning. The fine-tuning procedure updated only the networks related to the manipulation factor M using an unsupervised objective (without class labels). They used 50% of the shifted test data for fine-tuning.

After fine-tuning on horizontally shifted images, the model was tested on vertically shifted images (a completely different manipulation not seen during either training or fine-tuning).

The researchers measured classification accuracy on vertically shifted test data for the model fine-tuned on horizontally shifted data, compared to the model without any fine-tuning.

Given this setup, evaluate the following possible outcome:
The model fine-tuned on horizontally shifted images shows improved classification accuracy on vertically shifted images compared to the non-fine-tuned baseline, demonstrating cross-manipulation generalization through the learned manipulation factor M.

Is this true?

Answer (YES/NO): NO